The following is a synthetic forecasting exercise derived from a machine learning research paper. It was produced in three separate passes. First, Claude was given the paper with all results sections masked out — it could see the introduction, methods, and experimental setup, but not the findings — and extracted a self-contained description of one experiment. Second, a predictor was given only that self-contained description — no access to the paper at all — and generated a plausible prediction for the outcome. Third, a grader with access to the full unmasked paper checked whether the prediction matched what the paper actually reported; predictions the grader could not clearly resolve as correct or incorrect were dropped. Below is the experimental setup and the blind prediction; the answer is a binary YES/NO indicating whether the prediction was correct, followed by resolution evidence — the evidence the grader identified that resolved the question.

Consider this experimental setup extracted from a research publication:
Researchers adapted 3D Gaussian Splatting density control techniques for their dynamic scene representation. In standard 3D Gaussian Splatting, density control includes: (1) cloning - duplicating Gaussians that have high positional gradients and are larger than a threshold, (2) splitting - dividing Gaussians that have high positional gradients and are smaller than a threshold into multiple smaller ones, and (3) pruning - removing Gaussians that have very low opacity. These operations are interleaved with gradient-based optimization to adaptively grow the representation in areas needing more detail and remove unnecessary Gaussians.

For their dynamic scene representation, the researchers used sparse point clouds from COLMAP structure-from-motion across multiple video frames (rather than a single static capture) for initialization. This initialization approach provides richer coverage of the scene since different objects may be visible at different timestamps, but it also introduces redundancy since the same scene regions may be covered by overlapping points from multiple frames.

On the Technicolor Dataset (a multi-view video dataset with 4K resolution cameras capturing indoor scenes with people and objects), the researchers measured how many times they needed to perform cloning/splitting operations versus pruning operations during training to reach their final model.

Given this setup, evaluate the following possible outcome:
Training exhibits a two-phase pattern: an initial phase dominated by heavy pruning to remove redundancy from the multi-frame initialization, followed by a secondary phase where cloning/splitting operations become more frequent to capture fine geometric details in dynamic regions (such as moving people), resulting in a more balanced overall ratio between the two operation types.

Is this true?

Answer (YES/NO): NO